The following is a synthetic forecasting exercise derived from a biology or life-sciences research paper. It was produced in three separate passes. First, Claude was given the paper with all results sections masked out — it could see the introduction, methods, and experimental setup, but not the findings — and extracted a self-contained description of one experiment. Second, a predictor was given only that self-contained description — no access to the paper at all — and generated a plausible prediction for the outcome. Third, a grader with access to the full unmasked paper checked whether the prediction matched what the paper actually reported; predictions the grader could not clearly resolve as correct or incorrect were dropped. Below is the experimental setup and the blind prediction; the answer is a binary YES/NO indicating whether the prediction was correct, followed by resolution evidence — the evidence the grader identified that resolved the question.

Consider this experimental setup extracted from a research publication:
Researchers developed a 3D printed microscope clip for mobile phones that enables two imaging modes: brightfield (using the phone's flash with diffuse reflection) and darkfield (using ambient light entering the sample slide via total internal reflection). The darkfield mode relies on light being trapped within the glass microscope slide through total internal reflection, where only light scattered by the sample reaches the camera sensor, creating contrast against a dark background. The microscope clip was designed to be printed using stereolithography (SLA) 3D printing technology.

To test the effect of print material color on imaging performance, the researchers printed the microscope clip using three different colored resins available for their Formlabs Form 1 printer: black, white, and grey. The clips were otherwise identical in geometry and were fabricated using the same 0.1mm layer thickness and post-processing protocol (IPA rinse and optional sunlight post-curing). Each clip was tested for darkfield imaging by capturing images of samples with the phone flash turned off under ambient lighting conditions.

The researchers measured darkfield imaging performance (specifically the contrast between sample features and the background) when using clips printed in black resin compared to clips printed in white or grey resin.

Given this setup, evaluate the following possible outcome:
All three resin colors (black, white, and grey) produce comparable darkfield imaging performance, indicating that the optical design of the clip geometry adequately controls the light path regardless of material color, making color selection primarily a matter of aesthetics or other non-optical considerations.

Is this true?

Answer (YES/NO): NO